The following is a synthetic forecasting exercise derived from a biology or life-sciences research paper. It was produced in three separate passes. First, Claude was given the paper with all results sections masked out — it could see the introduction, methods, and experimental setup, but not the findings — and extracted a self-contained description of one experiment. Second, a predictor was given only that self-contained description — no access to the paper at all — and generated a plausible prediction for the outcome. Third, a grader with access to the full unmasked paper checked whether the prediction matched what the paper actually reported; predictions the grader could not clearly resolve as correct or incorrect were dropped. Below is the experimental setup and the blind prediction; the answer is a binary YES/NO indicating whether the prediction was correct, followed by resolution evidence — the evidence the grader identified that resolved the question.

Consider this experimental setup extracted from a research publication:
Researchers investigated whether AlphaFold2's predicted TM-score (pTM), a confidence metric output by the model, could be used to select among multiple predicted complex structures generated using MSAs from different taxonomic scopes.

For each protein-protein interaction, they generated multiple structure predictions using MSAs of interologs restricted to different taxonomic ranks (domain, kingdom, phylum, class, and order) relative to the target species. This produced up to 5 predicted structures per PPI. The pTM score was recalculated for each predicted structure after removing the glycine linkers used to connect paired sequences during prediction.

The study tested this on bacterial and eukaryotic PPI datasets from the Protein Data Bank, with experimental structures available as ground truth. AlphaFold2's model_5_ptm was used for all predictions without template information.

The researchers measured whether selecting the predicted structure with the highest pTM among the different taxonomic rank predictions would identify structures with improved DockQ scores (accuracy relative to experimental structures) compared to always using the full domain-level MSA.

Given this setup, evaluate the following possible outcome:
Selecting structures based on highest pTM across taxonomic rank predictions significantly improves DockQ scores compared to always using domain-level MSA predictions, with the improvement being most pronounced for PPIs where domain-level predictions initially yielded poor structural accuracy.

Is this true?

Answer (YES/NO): NO